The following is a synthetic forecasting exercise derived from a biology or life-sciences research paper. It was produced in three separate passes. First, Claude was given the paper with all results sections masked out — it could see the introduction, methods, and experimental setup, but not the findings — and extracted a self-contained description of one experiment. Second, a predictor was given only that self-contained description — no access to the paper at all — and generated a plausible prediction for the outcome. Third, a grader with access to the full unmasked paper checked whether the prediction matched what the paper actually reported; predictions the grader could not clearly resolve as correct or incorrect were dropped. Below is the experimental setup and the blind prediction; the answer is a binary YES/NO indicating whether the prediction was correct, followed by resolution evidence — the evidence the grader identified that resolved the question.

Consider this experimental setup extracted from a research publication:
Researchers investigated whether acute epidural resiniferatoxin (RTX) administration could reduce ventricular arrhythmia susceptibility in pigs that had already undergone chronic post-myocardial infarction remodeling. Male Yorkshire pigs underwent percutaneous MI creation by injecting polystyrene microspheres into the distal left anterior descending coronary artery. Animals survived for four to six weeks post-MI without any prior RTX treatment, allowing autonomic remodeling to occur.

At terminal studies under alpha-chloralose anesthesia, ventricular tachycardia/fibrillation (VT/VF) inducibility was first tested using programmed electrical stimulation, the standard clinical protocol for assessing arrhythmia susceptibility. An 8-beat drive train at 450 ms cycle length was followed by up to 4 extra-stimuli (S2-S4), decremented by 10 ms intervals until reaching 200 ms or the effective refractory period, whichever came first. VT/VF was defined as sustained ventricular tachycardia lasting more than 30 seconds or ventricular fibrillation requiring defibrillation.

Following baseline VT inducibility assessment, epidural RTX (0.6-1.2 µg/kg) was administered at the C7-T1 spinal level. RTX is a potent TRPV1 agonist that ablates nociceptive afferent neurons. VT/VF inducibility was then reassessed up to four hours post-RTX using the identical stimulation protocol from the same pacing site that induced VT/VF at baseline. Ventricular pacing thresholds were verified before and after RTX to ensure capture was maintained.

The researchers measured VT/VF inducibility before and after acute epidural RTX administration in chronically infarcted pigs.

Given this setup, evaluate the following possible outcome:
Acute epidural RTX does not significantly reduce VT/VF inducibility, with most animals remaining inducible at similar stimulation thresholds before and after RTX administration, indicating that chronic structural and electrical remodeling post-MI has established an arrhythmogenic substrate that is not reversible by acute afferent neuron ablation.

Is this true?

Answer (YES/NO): NO